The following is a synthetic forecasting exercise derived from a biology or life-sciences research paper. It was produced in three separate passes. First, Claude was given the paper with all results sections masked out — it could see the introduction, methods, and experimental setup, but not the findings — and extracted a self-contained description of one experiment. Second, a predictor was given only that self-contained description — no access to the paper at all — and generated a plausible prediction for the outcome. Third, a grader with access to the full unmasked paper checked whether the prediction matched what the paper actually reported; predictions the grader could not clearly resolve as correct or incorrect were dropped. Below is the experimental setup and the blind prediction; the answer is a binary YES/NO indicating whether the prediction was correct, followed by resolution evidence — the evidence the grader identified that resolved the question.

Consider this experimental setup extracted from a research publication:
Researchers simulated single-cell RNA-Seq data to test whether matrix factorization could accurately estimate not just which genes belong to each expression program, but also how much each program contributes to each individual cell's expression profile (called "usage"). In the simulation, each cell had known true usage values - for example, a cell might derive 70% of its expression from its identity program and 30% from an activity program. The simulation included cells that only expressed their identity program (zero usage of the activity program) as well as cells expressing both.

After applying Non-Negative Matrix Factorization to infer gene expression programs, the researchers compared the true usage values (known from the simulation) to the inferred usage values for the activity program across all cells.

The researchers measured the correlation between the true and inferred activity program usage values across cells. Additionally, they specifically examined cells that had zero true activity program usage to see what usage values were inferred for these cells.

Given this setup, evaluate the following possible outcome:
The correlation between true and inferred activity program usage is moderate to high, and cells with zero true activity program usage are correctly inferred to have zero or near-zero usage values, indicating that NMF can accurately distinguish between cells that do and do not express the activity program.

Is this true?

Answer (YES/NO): NO